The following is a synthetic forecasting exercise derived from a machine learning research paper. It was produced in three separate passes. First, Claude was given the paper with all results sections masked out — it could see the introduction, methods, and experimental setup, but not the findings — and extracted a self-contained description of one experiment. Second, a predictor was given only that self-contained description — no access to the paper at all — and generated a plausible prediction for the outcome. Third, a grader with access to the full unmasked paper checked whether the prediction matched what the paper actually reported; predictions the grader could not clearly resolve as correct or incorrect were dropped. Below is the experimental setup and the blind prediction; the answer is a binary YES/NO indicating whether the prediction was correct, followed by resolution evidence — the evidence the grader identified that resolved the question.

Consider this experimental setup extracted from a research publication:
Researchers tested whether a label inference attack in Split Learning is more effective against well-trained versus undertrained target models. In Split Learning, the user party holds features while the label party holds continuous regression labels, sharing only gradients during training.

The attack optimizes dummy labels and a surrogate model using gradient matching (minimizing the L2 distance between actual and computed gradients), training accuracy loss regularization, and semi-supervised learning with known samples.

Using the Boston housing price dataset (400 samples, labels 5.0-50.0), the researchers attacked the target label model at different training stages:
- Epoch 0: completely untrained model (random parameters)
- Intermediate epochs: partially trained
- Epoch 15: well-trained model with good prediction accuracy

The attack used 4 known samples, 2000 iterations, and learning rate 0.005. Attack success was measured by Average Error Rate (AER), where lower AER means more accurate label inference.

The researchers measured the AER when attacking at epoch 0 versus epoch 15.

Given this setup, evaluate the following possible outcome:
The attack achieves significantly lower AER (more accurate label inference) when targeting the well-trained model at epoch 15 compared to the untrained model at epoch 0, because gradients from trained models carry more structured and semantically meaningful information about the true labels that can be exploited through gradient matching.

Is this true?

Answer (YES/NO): YES